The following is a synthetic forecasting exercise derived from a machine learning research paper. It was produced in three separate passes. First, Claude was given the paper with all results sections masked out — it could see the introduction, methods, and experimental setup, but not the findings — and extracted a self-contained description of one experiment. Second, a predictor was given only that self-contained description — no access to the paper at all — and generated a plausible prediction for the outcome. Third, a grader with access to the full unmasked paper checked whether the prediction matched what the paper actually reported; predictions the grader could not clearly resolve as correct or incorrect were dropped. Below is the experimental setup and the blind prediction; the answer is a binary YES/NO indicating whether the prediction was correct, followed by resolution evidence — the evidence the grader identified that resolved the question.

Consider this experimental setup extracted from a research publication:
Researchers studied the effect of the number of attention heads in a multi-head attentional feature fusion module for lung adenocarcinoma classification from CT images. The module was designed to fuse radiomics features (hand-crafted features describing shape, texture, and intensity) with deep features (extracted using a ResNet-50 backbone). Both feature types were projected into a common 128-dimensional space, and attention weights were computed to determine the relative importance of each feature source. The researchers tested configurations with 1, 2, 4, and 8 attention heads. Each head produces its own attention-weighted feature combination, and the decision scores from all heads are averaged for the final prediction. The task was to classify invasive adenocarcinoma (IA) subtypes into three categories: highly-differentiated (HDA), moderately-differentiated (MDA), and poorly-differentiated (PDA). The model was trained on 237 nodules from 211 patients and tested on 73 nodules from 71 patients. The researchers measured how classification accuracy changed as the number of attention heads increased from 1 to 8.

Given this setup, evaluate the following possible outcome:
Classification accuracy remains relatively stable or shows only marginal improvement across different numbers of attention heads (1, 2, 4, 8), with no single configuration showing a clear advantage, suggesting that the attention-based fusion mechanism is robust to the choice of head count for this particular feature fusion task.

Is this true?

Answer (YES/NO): NO